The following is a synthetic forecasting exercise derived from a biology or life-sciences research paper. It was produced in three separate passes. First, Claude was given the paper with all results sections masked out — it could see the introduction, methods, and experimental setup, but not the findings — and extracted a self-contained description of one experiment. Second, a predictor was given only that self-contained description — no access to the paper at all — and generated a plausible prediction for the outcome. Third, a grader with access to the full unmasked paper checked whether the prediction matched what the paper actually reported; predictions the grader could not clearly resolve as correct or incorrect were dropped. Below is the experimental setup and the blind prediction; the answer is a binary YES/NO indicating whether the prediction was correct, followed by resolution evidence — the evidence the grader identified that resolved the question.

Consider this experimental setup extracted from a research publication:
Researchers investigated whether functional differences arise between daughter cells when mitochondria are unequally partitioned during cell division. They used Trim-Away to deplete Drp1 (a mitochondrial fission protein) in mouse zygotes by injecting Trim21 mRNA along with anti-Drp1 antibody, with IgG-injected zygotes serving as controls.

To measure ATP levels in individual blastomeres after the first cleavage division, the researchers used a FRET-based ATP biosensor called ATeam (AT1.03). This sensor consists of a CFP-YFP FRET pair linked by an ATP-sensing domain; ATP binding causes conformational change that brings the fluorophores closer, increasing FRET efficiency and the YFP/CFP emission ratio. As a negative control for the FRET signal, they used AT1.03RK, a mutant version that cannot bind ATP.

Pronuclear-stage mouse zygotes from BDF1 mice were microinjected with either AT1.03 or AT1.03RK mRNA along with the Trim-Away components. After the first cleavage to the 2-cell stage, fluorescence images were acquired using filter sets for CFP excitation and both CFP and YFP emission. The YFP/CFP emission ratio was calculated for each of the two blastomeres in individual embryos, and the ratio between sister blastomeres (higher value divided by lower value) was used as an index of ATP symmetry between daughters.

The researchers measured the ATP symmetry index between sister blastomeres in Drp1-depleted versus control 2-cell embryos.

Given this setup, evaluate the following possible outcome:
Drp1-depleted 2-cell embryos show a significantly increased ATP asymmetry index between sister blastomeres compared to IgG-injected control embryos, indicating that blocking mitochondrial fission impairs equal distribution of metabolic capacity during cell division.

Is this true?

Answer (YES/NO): YES